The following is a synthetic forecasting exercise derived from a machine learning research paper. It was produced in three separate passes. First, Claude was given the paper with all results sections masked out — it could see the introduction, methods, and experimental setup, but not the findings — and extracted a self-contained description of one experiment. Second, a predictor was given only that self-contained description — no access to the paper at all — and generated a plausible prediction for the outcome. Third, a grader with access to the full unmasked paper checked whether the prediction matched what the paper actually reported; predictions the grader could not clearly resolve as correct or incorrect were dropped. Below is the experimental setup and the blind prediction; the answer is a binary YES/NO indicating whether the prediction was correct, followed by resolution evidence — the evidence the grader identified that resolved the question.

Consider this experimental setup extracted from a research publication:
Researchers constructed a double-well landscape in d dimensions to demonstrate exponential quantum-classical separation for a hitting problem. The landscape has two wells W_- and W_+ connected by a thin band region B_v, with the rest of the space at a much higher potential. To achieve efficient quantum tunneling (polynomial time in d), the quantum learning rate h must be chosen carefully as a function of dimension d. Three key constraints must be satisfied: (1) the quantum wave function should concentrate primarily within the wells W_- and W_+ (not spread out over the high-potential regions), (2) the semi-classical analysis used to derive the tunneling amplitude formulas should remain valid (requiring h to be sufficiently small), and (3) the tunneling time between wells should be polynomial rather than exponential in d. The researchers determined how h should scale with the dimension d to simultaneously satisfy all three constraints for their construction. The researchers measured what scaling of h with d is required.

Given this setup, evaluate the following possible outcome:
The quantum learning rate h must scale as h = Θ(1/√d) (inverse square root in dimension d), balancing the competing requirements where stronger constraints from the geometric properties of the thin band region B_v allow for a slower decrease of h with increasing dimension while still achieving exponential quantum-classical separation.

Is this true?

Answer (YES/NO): NO